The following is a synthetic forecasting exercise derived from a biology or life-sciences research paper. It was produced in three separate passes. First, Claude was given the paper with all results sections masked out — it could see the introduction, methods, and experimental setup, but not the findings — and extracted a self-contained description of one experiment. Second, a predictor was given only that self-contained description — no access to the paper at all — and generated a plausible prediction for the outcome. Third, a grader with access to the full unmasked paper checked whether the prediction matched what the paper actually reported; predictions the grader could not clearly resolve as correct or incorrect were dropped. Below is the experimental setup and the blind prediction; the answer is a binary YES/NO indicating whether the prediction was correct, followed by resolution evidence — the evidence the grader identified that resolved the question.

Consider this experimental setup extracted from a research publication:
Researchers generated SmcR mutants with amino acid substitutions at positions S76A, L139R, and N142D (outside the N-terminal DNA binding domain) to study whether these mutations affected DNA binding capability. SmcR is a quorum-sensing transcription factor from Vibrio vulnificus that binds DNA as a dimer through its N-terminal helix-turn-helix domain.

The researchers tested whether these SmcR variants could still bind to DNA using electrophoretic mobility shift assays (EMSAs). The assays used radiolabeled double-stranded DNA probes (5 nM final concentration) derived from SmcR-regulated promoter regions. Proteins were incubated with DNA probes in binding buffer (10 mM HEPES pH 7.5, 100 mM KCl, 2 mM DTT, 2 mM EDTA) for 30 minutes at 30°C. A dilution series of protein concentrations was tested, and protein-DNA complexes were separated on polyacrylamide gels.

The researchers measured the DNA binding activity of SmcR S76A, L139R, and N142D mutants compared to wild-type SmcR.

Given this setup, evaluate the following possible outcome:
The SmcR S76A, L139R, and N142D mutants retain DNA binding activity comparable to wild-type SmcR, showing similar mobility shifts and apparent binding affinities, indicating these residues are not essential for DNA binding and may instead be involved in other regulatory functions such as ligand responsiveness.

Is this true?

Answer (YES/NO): NO